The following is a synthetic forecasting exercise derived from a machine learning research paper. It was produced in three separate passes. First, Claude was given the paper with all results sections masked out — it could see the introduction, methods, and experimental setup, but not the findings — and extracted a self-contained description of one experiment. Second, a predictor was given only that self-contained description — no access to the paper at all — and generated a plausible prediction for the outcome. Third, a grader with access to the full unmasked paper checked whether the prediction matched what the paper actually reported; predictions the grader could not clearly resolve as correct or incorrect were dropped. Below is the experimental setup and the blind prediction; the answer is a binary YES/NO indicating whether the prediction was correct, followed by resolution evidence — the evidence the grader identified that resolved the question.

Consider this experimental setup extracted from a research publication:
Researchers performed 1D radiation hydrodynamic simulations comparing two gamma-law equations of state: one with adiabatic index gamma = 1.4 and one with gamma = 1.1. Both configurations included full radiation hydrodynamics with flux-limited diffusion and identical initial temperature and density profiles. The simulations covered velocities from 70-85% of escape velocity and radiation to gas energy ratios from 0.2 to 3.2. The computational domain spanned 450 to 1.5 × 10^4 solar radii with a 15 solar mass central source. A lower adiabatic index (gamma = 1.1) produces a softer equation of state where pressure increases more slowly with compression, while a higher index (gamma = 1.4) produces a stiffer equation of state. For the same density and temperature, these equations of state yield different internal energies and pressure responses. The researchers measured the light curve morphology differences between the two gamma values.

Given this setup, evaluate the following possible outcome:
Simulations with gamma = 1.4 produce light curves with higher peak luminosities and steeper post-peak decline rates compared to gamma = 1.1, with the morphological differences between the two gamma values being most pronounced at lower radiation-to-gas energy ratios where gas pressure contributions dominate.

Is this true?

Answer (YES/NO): NO